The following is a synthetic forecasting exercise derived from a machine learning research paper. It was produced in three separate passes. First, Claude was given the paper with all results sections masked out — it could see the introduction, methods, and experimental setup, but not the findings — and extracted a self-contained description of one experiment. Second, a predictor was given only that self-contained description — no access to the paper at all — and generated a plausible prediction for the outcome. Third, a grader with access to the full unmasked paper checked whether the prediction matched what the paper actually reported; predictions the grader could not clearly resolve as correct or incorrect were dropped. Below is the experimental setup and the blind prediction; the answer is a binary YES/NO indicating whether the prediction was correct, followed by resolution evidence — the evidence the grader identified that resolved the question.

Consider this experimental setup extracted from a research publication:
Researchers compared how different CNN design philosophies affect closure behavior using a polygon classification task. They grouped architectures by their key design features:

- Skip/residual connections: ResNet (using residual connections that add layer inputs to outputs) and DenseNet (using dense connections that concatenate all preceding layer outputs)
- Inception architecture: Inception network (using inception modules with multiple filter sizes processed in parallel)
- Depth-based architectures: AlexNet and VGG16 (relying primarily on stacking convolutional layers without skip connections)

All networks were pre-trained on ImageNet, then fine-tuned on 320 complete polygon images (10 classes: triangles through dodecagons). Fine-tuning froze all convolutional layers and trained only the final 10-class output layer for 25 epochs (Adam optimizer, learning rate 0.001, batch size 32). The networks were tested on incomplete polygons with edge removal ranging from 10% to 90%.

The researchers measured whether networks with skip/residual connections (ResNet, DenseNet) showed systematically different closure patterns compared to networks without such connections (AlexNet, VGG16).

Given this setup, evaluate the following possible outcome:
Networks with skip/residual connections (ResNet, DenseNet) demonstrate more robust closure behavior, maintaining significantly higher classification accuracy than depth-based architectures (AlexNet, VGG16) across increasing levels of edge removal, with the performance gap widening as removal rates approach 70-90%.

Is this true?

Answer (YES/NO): NO